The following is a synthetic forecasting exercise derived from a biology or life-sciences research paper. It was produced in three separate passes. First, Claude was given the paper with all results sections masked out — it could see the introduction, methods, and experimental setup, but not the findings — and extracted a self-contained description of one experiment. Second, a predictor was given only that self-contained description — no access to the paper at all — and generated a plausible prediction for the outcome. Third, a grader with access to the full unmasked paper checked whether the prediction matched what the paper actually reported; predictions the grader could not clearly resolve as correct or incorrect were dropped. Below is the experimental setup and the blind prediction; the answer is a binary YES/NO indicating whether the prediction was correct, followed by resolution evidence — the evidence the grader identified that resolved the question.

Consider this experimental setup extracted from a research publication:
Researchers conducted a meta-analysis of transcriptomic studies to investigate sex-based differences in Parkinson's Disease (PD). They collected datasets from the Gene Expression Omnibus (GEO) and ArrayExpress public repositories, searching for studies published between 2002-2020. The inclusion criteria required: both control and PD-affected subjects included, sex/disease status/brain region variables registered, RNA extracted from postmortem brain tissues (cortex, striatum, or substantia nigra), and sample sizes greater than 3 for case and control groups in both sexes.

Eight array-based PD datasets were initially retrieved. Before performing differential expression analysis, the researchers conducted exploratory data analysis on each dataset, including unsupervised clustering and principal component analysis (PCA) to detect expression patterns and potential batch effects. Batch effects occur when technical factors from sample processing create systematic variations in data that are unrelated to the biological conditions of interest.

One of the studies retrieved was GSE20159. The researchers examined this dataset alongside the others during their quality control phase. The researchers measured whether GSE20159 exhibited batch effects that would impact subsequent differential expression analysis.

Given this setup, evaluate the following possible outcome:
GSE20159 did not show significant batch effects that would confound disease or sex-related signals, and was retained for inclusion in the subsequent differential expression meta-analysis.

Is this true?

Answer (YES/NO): NO